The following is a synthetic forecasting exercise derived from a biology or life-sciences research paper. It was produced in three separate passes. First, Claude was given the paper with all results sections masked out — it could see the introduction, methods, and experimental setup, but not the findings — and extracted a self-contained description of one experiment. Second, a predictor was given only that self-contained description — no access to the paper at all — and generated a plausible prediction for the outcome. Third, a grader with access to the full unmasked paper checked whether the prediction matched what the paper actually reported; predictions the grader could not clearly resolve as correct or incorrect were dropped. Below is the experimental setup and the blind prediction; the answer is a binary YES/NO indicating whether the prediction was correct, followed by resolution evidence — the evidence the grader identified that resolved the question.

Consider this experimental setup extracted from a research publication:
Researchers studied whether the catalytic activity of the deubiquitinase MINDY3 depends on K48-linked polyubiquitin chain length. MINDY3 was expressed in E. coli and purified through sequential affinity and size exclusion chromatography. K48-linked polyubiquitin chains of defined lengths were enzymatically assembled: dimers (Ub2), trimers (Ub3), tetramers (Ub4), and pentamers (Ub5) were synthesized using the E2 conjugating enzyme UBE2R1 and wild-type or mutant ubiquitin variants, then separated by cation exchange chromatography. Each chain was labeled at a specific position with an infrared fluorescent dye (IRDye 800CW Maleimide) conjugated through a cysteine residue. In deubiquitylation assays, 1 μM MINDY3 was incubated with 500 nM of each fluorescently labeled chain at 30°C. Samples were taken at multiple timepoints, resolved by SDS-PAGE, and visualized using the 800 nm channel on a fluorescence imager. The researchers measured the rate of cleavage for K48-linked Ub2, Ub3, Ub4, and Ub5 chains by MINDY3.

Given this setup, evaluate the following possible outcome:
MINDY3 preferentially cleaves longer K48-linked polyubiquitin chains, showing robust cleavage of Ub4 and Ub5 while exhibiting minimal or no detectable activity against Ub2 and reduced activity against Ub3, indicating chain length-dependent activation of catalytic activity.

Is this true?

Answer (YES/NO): NO